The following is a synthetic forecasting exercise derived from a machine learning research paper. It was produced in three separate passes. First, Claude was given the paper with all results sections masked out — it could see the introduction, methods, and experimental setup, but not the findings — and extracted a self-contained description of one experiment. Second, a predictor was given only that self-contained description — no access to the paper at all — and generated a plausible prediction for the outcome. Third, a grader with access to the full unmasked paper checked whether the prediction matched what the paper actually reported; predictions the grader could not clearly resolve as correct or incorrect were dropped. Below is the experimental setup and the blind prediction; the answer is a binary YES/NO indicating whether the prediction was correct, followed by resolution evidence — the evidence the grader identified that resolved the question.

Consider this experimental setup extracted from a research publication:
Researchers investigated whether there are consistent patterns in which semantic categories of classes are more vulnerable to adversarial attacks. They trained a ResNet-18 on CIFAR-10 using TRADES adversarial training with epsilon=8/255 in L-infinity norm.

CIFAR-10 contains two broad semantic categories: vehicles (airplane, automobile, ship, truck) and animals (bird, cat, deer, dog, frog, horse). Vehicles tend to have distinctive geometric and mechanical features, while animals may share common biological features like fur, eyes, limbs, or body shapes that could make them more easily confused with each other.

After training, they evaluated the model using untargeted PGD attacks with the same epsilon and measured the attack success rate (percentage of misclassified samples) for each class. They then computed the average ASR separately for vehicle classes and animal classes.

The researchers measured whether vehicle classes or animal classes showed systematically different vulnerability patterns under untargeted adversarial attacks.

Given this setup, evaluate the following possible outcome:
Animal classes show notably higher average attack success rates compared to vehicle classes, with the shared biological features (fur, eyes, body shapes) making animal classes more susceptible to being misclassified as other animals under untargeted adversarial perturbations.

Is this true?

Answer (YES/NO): YES